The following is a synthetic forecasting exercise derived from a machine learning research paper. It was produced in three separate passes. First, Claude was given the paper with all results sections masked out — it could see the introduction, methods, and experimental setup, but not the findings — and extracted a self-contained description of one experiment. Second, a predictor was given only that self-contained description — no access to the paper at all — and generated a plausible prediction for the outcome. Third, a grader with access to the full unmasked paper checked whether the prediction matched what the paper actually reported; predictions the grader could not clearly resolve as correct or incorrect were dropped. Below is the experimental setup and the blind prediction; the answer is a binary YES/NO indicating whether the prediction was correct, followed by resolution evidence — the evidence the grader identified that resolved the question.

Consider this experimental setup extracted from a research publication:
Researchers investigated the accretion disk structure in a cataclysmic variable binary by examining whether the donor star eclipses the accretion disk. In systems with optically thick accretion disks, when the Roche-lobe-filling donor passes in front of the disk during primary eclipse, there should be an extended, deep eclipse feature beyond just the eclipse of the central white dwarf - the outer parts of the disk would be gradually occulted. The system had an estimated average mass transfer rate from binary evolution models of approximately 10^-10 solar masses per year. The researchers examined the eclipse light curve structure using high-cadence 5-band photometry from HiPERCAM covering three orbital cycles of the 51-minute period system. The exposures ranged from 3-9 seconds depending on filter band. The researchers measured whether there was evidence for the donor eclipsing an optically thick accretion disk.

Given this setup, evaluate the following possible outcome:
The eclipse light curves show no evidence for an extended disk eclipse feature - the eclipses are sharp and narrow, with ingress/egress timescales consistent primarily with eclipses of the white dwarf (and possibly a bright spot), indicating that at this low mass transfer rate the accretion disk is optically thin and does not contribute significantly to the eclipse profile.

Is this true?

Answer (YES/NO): YES